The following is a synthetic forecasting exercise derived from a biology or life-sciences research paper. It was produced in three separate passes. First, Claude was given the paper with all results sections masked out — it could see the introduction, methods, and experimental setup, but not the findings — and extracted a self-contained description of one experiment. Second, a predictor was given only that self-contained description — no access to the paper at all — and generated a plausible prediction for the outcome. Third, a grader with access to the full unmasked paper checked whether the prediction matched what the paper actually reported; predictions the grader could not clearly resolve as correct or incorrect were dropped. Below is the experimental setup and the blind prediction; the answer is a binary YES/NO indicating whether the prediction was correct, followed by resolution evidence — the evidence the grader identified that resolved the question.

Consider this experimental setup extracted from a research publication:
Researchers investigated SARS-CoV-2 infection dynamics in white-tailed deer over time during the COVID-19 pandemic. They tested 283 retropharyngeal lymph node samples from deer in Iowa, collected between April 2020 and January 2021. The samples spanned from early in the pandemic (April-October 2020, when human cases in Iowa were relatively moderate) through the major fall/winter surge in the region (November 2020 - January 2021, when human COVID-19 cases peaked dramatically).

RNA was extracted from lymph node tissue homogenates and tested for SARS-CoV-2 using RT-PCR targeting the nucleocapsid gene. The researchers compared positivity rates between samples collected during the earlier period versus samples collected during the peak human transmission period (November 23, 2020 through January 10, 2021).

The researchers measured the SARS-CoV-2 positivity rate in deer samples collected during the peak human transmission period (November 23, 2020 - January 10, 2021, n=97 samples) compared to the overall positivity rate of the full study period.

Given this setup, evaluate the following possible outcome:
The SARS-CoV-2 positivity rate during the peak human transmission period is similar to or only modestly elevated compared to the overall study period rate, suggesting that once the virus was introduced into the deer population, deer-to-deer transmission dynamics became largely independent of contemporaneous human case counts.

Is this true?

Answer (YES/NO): NO